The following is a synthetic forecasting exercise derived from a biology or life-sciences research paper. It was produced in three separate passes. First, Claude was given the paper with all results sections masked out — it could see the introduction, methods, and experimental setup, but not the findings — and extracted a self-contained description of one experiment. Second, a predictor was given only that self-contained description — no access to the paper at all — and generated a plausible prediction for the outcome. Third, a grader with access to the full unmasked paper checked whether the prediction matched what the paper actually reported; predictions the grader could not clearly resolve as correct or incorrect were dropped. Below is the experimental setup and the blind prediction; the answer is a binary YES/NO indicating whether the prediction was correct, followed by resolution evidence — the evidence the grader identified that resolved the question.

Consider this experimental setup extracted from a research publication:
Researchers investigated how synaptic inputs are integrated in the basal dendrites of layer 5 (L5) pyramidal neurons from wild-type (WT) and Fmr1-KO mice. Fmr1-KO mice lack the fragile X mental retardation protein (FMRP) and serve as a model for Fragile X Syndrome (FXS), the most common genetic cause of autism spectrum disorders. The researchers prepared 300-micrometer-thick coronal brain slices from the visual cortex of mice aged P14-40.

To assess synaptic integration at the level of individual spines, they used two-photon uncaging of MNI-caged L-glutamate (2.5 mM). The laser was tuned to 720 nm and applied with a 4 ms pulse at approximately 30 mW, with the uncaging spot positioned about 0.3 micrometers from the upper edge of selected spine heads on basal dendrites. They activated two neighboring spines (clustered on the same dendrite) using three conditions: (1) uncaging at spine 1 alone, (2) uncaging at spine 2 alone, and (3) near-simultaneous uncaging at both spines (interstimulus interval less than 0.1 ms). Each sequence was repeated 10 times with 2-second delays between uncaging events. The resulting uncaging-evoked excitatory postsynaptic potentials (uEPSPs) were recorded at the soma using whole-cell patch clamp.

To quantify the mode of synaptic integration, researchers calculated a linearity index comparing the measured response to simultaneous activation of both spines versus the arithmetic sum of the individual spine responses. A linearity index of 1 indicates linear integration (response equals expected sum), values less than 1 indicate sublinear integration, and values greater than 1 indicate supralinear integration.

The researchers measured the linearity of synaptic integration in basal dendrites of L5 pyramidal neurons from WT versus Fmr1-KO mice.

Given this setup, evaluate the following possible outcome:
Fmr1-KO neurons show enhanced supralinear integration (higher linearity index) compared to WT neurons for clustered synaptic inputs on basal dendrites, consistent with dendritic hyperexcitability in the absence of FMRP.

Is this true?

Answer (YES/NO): NO